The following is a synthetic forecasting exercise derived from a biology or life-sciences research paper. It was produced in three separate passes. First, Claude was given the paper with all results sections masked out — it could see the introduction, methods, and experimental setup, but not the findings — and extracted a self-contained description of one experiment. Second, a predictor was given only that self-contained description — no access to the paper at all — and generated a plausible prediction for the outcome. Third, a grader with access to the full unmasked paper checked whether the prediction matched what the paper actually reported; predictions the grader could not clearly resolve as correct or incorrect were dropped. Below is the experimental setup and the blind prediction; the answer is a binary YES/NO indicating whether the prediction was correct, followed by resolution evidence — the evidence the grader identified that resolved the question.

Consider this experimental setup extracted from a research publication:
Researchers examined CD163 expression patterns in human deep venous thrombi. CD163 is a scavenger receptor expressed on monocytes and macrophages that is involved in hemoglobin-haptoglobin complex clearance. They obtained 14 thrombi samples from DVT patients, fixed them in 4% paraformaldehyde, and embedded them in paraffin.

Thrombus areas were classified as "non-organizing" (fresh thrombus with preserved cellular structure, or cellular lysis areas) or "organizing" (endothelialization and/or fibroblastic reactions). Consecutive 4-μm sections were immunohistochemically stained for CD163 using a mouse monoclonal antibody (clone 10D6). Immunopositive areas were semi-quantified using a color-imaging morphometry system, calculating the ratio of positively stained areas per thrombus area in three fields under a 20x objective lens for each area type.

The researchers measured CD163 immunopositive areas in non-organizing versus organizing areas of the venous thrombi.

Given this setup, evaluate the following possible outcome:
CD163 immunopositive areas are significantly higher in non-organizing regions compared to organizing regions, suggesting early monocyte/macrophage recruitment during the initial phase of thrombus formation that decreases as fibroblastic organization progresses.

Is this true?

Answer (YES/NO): NO